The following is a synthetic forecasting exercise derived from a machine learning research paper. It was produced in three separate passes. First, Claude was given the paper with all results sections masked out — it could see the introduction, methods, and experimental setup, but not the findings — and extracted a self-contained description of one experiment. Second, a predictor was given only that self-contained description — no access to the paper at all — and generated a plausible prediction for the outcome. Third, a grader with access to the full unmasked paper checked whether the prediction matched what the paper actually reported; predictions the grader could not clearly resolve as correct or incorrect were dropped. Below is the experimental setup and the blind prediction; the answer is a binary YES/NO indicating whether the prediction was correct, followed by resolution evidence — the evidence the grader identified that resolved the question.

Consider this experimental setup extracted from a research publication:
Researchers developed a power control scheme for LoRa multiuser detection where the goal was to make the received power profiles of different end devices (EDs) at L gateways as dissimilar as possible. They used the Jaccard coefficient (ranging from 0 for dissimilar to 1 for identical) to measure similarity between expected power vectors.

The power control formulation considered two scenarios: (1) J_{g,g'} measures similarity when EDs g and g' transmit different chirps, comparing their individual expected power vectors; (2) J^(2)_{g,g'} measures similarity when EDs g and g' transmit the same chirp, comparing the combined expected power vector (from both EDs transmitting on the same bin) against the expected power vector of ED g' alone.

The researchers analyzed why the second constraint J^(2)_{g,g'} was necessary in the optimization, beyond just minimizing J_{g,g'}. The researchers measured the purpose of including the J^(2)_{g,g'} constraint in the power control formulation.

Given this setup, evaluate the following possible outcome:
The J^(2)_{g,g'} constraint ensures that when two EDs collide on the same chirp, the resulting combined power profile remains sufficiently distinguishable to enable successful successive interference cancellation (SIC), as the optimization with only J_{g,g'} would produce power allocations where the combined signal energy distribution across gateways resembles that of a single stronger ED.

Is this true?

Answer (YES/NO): NO